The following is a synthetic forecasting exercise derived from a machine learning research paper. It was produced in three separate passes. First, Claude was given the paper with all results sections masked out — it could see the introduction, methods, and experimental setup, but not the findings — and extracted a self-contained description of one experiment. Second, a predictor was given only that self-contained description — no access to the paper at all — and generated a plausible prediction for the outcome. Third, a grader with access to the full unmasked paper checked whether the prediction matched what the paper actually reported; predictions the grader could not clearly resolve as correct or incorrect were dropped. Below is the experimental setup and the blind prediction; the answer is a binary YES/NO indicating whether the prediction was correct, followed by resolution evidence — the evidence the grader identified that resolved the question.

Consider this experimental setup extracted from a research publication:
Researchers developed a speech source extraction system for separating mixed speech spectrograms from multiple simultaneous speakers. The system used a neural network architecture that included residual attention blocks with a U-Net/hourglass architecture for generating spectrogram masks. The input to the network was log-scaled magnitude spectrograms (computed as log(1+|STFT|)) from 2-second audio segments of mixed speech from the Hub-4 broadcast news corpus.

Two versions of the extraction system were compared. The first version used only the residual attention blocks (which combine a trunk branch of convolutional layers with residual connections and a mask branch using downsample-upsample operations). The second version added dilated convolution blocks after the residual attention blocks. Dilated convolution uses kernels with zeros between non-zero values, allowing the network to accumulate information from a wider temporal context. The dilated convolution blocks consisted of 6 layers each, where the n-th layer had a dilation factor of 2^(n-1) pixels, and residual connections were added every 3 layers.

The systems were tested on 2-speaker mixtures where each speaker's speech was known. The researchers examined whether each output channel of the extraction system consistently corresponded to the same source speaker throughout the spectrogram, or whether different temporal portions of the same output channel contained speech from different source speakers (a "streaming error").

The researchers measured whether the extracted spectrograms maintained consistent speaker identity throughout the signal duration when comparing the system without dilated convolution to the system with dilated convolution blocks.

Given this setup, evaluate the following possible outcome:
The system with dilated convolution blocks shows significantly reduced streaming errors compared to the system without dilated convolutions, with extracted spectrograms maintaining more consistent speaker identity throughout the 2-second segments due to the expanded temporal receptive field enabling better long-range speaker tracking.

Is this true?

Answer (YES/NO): YES